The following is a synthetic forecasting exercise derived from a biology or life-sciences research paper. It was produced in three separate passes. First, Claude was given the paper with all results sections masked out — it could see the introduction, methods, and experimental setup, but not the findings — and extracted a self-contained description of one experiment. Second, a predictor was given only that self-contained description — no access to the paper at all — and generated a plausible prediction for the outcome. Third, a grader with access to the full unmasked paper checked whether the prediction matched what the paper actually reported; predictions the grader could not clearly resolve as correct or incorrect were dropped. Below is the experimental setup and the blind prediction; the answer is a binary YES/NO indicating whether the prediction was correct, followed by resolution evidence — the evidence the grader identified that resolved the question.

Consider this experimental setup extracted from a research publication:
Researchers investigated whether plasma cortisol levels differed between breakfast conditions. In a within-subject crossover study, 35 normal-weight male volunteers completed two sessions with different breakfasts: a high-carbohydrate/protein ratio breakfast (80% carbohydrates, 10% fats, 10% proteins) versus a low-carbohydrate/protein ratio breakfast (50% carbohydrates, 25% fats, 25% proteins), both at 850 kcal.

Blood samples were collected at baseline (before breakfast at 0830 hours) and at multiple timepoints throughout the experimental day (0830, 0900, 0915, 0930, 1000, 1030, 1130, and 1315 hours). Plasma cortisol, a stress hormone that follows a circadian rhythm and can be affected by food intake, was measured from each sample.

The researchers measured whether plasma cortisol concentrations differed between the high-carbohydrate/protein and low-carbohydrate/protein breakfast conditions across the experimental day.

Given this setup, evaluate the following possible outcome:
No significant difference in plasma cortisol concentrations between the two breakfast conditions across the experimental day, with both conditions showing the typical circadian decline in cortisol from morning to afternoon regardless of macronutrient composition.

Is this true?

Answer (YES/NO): YES